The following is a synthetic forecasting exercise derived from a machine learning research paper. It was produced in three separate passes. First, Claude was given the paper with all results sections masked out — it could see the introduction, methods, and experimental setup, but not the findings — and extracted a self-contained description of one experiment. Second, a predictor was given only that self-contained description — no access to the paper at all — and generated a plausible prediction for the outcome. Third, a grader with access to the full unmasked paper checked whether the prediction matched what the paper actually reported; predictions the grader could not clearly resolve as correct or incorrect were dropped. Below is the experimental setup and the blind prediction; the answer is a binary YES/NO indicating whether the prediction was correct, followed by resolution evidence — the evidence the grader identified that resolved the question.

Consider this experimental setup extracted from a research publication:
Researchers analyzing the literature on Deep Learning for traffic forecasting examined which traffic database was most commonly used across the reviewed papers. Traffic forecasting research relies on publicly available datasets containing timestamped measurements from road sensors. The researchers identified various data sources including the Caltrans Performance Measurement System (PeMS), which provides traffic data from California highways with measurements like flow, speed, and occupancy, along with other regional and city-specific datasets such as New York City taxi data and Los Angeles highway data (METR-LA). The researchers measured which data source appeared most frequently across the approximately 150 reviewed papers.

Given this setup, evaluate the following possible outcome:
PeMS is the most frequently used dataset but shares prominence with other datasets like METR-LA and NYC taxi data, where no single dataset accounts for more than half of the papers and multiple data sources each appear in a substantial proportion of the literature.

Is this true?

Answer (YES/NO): NO